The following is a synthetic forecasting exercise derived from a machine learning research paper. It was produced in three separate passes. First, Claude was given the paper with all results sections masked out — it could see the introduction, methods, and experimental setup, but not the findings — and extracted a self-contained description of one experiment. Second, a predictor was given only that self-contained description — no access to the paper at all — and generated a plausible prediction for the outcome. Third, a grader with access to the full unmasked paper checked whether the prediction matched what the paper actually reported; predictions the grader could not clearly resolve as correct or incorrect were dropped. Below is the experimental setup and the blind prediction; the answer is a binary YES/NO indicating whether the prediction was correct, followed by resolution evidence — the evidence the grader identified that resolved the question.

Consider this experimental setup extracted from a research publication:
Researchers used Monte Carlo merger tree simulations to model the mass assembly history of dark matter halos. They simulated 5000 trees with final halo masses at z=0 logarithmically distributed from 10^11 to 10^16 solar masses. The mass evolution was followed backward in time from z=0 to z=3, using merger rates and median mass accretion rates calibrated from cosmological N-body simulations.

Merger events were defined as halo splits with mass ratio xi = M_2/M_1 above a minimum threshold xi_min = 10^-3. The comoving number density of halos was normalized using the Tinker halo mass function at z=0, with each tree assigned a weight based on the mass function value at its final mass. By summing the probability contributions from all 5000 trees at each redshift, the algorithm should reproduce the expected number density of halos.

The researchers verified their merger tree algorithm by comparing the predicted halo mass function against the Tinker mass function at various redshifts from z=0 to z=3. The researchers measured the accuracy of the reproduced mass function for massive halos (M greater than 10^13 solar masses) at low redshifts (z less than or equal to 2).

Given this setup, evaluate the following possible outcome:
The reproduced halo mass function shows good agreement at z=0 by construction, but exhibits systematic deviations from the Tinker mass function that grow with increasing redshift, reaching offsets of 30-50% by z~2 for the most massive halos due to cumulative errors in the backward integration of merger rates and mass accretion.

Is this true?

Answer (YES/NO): NO